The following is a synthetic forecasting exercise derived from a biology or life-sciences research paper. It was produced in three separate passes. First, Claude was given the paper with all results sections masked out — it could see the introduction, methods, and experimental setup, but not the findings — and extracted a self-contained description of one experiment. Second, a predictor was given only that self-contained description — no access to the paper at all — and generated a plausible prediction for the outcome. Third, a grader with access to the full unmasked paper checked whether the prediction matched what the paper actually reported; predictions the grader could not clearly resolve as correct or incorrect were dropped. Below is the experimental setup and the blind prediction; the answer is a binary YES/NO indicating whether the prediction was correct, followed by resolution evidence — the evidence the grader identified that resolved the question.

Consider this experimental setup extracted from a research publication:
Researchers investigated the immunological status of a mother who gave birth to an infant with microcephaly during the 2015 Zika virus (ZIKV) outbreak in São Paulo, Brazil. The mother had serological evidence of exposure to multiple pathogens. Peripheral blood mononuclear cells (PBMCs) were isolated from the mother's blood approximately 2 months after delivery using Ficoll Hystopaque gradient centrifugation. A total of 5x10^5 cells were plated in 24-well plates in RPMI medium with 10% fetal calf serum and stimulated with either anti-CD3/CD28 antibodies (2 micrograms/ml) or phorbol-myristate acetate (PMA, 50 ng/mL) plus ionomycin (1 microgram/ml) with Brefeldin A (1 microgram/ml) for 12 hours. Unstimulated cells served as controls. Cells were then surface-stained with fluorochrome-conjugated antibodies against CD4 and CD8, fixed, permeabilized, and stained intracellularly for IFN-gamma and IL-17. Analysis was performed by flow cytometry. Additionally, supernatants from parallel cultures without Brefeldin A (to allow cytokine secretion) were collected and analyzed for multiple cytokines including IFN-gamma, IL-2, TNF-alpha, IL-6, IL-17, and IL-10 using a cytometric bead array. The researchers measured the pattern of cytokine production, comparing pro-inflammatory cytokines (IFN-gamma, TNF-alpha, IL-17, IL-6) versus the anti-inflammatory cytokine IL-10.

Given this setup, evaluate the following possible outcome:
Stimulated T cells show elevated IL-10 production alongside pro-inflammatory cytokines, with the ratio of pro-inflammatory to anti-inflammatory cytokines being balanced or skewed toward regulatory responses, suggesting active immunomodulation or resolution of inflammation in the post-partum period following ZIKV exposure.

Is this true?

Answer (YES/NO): NO